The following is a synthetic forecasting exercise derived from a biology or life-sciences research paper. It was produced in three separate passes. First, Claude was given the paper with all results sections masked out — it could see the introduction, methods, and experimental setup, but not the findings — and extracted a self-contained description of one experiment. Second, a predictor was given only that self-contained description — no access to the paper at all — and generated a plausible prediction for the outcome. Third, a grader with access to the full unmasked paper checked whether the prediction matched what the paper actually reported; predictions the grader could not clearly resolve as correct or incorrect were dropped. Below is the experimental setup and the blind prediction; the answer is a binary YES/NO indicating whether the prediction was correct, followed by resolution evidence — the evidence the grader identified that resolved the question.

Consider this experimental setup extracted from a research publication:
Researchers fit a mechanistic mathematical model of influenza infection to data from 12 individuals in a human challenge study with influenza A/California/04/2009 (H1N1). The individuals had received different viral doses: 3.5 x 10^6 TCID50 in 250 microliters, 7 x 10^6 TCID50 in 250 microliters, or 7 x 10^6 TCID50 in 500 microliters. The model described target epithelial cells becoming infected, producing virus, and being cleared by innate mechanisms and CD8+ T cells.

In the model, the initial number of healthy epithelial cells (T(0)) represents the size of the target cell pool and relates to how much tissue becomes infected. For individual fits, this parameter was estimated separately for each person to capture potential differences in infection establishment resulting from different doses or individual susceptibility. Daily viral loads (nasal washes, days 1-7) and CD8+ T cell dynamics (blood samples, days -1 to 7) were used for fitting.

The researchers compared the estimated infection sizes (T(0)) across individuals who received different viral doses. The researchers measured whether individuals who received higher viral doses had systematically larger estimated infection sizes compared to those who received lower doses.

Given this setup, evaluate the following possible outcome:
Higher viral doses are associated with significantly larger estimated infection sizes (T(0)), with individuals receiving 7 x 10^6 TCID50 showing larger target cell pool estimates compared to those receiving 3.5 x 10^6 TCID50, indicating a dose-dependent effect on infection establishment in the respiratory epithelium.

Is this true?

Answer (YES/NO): YES